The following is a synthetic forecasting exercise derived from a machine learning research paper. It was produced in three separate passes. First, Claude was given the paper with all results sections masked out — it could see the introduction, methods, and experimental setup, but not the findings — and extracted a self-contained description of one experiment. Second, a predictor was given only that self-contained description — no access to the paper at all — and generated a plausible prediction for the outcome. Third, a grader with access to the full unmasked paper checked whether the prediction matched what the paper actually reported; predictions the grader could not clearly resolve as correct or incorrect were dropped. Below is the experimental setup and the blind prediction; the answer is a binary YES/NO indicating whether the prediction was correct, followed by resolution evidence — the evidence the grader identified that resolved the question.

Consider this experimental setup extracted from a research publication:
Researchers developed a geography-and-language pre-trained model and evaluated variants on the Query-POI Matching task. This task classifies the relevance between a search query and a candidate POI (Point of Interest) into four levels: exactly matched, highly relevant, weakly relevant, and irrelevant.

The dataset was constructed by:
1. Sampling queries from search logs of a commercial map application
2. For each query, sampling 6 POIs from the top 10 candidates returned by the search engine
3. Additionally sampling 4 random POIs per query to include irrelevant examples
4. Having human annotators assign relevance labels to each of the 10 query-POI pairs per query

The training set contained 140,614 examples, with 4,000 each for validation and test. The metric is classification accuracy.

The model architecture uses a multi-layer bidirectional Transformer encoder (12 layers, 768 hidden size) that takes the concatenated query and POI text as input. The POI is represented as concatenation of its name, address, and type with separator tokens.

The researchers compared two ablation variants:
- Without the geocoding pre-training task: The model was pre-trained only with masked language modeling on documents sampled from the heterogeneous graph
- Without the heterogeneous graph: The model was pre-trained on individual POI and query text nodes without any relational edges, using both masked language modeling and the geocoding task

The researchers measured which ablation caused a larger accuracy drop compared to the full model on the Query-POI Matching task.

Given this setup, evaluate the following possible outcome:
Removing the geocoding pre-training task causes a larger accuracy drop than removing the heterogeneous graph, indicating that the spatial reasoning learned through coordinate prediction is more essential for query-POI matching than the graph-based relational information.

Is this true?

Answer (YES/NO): NO